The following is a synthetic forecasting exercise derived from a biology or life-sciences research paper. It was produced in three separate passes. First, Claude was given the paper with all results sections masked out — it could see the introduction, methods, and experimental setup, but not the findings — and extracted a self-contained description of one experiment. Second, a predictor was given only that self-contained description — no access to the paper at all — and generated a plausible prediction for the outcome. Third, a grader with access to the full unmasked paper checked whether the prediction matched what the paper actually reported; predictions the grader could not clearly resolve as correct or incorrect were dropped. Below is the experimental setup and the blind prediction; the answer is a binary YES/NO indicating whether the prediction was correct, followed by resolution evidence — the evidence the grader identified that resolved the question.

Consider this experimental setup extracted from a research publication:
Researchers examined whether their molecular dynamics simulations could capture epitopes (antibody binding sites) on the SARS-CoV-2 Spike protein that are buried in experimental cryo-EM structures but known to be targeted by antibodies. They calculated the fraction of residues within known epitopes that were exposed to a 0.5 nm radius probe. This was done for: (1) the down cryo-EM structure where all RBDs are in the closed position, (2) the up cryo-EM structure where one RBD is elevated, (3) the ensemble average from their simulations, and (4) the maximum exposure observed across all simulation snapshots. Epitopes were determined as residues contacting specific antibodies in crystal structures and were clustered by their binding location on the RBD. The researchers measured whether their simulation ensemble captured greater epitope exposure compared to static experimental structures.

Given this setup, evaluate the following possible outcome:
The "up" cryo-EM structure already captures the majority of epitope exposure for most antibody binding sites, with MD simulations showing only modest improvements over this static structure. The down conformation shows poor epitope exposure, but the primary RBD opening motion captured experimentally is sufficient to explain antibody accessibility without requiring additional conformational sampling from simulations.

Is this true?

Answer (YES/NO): NO